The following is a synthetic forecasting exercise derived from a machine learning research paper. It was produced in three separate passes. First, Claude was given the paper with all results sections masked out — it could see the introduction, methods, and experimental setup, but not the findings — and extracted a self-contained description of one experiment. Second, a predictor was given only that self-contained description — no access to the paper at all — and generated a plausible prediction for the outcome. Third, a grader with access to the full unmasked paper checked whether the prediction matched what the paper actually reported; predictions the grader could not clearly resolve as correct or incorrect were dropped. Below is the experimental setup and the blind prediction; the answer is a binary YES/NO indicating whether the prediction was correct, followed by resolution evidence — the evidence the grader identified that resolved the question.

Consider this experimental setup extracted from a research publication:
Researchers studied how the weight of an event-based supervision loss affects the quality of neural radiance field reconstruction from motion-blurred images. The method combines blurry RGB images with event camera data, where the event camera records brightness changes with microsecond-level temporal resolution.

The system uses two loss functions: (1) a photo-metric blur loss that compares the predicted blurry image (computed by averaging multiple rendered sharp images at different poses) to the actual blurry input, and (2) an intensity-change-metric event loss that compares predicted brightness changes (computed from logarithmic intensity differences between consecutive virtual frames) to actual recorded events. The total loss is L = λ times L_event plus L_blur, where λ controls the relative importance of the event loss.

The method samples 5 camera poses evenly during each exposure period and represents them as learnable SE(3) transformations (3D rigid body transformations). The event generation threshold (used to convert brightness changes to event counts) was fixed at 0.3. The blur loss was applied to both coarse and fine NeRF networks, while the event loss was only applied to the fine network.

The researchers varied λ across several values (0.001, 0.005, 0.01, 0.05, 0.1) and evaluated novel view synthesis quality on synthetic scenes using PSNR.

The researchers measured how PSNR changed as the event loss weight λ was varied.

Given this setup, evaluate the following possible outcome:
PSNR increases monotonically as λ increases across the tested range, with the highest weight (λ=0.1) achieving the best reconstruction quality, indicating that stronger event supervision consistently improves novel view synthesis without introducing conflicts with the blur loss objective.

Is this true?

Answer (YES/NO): NO